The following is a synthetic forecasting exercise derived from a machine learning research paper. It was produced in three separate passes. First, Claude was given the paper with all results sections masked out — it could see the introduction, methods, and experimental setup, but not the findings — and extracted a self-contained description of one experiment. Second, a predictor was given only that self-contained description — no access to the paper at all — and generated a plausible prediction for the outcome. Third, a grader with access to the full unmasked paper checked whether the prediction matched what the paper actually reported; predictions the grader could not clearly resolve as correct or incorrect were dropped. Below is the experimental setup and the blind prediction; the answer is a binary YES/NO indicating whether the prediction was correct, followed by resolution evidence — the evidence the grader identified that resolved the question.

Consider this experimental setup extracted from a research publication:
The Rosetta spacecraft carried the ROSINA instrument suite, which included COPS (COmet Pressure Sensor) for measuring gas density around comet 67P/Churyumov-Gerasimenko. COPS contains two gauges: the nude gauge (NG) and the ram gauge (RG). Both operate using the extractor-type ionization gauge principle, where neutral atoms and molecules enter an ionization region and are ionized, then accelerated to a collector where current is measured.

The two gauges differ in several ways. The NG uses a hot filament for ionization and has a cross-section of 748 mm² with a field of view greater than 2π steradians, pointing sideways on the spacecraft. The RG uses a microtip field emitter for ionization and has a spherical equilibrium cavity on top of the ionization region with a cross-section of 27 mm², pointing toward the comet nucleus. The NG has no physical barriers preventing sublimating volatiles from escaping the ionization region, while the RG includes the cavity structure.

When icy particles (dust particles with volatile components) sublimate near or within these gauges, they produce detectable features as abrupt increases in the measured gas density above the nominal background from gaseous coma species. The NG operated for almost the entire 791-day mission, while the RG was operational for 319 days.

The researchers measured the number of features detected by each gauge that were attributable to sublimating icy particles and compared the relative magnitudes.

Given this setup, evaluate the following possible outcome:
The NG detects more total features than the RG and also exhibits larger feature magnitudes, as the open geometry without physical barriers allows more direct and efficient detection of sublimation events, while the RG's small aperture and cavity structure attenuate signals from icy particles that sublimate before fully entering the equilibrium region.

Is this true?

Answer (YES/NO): NO